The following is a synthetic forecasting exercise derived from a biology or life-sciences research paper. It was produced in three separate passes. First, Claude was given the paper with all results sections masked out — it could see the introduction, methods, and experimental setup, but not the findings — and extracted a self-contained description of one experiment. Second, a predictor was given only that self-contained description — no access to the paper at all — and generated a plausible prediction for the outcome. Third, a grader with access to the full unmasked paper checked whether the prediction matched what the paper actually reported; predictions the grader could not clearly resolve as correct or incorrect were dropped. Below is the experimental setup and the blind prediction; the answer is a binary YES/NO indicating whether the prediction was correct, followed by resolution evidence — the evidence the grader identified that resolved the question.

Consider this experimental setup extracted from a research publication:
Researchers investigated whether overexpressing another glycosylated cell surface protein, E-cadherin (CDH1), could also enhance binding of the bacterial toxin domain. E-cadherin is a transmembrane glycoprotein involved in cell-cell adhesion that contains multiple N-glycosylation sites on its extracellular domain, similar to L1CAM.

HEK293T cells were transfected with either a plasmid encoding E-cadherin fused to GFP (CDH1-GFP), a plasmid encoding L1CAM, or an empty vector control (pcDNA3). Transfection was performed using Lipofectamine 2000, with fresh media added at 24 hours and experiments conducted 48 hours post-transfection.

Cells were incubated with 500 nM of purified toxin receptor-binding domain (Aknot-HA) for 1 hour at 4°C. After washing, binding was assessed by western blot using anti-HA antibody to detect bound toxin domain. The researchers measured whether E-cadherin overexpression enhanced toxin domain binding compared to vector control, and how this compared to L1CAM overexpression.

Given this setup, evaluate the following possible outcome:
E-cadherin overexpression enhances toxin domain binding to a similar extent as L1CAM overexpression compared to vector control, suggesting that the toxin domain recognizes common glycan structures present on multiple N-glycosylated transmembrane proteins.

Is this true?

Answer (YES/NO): NO